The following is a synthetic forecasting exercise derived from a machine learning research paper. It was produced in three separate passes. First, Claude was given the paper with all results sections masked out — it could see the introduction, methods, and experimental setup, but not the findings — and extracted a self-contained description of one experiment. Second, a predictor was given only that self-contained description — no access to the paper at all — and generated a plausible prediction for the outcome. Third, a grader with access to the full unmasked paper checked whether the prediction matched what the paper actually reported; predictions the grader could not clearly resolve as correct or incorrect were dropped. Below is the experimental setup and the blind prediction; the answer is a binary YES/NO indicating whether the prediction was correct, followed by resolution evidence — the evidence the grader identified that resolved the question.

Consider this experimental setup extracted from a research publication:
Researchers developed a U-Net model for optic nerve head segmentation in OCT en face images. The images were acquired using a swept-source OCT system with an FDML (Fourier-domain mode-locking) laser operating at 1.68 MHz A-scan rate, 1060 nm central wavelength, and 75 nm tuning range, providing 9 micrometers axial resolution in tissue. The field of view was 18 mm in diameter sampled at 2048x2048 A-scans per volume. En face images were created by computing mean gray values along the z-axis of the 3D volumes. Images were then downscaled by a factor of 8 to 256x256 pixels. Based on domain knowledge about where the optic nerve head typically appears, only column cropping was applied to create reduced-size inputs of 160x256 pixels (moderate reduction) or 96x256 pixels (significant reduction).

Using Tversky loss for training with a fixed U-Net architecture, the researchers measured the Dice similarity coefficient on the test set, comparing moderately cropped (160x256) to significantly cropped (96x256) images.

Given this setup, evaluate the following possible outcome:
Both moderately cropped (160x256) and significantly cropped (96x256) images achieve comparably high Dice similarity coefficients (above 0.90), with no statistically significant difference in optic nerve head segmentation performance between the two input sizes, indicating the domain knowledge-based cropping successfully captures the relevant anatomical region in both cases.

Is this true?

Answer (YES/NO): NO